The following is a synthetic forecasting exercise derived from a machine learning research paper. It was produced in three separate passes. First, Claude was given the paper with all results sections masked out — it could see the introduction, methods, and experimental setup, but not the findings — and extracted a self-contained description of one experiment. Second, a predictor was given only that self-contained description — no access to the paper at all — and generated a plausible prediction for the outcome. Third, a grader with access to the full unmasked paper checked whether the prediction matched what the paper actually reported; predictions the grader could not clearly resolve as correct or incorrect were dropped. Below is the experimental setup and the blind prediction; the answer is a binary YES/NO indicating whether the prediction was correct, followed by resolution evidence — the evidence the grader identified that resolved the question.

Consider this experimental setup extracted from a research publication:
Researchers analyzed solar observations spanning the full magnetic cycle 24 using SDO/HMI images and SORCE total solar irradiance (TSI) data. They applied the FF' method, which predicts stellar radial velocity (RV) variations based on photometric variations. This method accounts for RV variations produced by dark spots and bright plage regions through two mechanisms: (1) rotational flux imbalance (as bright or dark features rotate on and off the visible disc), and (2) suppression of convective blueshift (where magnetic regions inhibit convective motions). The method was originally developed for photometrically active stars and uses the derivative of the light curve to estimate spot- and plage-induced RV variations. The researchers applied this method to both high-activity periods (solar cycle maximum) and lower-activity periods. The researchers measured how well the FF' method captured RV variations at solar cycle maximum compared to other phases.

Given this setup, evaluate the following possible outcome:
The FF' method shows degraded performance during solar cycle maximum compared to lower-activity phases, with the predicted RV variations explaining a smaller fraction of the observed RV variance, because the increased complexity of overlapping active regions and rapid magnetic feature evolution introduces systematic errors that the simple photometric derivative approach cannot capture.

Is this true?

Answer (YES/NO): NO